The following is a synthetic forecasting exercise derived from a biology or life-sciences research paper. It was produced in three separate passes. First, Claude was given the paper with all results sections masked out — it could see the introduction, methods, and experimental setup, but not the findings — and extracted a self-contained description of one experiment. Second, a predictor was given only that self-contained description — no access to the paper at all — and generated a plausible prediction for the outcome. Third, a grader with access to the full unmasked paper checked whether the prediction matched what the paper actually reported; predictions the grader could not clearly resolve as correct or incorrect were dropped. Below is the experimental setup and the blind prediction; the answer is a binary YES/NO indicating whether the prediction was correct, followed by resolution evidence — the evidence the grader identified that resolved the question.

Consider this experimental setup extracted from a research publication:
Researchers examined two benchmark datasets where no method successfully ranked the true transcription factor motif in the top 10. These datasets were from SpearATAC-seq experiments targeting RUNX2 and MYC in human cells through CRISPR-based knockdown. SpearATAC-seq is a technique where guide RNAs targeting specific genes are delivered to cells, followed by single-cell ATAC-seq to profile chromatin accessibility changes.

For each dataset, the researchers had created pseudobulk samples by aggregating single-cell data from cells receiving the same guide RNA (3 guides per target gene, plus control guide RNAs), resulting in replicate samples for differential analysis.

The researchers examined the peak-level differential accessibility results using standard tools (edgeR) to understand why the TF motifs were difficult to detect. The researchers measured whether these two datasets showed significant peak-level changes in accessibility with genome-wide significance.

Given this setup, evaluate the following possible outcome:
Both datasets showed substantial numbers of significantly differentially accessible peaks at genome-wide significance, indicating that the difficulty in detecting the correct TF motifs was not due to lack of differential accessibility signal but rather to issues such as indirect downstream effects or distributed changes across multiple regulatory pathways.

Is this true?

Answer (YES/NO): NO